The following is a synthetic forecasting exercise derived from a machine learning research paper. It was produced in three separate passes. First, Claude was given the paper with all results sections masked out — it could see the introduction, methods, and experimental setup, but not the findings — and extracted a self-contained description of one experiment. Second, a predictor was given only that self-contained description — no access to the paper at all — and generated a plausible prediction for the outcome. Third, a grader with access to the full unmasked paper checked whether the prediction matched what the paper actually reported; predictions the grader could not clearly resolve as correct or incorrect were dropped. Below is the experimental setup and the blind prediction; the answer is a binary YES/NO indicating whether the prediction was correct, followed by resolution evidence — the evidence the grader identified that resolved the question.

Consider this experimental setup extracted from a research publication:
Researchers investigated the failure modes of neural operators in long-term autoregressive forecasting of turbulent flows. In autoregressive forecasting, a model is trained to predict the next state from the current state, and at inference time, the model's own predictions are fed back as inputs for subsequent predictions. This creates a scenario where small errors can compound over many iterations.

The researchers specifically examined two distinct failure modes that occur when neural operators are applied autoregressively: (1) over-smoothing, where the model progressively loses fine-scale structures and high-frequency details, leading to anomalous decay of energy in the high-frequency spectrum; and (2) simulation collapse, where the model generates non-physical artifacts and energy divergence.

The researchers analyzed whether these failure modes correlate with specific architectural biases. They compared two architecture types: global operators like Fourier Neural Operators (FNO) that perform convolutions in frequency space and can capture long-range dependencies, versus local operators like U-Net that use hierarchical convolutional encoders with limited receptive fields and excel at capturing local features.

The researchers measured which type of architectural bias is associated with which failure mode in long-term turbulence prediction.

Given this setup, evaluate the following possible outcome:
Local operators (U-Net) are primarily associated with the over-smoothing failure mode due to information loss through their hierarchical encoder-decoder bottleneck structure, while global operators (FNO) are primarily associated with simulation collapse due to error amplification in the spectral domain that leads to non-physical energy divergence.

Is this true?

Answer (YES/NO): NO